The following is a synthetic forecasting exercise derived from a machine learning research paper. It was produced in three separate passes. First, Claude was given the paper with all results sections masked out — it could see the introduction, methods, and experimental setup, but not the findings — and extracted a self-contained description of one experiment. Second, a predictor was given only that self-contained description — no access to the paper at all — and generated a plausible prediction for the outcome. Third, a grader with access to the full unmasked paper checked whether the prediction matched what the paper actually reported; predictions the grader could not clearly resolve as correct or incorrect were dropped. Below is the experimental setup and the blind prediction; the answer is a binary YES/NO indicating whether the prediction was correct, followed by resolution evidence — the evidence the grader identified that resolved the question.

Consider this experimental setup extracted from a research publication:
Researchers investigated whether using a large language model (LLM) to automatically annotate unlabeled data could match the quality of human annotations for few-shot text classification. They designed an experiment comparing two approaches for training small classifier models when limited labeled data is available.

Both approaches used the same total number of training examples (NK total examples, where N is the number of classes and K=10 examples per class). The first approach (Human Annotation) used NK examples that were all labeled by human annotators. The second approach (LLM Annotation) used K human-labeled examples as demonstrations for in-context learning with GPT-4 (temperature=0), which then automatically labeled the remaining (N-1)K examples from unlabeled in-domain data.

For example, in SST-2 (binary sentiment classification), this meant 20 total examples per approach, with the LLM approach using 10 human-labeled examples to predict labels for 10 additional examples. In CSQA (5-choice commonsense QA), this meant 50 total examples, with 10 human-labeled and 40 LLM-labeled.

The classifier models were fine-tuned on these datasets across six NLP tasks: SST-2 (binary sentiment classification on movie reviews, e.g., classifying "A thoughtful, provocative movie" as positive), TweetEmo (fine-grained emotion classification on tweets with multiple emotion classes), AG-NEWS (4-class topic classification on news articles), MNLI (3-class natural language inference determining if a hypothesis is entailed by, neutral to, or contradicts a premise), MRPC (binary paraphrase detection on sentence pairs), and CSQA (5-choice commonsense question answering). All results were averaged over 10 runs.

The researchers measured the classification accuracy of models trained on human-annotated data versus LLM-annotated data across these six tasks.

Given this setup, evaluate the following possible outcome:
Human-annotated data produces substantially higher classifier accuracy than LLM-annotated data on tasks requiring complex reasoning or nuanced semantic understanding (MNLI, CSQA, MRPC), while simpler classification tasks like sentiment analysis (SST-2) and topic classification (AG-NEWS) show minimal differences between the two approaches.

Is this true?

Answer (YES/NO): NO